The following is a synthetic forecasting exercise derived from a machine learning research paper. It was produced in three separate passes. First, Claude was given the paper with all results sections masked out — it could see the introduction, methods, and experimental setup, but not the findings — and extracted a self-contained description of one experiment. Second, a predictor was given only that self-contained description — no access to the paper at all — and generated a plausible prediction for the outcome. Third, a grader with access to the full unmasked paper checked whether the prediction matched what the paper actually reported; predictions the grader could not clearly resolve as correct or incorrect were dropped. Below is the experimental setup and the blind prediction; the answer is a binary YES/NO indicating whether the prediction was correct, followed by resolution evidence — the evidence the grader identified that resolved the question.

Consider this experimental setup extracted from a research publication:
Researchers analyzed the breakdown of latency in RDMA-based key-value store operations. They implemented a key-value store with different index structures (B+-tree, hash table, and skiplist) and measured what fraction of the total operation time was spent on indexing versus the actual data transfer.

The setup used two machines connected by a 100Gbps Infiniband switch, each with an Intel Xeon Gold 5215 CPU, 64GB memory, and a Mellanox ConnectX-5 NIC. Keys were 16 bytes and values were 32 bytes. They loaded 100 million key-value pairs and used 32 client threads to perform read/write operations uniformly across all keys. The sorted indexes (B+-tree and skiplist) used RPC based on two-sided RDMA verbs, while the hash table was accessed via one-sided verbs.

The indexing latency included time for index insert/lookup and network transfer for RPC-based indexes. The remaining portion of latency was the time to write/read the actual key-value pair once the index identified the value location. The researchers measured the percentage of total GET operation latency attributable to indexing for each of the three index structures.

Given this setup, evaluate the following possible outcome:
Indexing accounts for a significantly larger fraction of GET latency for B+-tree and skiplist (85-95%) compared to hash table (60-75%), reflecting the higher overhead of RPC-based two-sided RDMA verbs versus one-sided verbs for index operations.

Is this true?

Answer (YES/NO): NO